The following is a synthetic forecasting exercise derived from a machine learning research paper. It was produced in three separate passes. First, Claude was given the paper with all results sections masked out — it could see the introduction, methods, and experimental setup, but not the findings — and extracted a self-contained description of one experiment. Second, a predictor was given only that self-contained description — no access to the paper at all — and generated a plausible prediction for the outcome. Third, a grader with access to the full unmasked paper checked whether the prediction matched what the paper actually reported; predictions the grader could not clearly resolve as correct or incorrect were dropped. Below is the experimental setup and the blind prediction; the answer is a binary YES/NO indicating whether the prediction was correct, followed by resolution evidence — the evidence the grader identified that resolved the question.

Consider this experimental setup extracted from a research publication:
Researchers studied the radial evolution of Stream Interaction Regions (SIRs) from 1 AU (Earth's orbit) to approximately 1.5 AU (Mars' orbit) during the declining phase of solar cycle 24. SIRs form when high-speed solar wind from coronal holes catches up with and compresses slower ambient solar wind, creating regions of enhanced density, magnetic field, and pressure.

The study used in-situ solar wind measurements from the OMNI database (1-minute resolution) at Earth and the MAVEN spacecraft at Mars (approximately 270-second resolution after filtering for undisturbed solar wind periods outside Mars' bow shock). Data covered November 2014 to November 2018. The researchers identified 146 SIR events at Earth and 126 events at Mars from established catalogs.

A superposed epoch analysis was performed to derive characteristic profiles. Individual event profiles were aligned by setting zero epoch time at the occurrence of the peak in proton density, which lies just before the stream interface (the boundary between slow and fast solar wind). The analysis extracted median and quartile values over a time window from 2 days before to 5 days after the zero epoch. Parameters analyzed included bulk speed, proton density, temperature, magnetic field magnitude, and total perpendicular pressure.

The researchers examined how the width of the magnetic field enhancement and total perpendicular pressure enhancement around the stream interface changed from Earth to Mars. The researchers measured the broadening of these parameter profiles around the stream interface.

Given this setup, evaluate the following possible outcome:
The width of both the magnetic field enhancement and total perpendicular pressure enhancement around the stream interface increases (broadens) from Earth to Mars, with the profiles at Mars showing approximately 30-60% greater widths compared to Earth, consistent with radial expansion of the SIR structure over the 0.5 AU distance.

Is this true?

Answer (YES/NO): YES